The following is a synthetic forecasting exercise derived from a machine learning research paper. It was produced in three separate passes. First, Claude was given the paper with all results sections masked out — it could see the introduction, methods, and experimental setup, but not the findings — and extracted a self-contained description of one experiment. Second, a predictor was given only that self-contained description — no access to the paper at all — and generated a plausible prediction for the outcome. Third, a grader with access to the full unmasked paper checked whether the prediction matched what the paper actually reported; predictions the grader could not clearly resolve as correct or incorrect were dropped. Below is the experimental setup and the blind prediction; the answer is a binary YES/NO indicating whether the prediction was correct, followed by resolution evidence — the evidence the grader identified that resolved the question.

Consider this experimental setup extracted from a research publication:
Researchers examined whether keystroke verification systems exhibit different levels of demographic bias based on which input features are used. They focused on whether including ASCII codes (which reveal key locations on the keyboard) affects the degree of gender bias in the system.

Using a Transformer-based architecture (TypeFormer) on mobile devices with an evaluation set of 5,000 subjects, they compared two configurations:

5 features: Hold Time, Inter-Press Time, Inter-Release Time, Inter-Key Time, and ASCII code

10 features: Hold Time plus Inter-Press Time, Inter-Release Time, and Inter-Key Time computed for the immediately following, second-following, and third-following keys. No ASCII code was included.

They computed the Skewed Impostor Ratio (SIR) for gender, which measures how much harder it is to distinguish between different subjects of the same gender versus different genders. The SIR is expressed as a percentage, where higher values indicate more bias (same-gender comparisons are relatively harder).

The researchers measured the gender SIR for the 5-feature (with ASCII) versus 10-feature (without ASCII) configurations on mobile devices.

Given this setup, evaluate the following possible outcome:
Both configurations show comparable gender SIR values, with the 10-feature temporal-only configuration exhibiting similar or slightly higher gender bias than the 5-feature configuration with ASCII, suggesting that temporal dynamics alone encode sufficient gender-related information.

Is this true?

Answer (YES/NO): NO